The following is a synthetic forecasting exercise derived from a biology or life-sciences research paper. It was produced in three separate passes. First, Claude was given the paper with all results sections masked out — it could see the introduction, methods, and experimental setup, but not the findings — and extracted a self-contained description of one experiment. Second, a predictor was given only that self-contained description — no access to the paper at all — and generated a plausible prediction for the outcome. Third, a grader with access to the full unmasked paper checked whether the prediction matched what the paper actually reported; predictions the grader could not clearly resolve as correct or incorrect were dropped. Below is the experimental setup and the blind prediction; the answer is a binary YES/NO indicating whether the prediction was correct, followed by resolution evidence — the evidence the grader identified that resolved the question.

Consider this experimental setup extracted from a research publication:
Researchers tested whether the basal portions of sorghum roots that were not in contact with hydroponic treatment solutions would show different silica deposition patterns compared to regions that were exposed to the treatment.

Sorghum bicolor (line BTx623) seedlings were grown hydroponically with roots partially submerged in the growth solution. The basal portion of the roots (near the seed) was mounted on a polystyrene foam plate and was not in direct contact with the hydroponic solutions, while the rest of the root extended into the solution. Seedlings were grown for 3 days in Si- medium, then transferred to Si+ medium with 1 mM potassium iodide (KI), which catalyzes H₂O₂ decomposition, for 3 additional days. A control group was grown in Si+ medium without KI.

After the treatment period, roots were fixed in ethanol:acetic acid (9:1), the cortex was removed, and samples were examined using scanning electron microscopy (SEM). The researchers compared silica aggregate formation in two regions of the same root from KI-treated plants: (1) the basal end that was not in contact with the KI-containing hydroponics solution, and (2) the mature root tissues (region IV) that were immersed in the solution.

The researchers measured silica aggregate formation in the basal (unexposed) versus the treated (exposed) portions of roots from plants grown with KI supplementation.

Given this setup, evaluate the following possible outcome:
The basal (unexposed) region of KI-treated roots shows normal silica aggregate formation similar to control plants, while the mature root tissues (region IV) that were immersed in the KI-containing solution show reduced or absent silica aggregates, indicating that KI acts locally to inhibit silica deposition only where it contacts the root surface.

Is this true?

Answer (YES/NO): YES